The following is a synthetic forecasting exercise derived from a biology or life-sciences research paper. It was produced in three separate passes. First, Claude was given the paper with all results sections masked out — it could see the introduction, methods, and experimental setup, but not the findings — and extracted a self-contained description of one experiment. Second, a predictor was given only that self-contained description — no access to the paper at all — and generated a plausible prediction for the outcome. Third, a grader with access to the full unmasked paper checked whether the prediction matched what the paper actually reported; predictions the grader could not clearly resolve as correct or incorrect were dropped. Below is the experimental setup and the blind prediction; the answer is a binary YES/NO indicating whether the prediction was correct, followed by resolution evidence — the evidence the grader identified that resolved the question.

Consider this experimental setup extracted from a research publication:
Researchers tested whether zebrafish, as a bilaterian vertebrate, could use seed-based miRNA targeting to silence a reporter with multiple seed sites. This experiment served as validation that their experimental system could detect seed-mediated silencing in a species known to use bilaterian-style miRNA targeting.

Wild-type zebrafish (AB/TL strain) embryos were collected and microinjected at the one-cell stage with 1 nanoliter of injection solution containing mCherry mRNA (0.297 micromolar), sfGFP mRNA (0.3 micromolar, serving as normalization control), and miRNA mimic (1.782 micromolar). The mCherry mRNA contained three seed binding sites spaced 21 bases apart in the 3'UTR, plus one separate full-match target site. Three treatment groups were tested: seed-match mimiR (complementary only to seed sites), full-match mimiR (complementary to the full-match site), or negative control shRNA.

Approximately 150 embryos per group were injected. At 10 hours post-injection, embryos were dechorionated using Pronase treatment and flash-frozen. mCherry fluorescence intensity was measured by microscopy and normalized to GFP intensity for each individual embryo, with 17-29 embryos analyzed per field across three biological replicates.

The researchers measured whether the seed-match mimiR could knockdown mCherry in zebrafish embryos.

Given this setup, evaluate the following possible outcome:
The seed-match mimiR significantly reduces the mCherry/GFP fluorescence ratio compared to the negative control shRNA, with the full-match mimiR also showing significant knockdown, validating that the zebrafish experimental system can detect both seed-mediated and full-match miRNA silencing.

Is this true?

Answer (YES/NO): NO